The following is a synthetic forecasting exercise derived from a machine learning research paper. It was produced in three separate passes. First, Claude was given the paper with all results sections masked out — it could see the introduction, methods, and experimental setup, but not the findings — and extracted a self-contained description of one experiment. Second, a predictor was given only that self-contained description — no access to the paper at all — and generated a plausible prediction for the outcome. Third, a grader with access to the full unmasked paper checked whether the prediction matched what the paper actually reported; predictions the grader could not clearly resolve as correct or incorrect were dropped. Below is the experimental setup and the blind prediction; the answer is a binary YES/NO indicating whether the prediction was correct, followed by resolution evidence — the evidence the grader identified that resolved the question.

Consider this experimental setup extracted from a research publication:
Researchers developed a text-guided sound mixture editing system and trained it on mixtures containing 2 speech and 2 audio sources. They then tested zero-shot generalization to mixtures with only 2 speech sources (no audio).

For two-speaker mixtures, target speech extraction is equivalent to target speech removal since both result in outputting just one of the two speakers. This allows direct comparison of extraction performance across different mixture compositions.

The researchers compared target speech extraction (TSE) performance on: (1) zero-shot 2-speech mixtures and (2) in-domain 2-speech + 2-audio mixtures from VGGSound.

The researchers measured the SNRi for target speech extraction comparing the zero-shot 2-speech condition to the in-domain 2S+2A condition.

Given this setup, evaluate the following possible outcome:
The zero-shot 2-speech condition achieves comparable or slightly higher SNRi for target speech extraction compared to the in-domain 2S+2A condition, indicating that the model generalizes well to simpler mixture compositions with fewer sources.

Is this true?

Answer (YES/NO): YES